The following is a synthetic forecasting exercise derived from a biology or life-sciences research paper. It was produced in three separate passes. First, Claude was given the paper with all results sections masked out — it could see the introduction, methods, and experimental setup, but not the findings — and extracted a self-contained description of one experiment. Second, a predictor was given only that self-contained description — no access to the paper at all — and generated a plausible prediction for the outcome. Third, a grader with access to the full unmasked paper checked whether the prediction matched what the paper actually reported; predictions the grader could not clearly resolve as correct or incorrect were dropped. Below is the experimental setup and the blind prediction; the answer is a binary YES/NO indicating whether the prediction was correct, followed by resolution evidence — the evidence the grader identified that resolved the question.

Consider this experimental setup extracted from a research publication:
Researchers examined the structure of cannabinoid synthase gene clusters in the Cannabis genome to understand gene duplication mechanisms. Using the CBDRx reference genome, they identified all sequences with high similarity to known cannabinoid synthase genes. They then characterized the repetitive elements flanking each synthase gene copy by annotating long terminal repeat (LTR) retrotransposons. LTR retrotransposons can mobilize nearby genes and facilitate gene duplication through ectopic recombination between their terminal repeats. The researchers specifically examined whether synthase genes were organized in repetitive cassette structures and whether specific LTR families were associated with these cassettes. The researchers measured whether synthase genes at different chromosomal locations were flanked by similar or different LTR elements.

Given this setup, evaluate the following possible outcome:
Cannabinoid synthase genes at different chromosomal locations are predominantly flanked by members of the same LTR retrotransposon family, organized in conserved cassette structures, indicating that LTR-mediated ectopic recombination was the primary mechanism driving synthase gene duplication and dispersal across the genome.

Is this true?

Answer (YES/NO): NO